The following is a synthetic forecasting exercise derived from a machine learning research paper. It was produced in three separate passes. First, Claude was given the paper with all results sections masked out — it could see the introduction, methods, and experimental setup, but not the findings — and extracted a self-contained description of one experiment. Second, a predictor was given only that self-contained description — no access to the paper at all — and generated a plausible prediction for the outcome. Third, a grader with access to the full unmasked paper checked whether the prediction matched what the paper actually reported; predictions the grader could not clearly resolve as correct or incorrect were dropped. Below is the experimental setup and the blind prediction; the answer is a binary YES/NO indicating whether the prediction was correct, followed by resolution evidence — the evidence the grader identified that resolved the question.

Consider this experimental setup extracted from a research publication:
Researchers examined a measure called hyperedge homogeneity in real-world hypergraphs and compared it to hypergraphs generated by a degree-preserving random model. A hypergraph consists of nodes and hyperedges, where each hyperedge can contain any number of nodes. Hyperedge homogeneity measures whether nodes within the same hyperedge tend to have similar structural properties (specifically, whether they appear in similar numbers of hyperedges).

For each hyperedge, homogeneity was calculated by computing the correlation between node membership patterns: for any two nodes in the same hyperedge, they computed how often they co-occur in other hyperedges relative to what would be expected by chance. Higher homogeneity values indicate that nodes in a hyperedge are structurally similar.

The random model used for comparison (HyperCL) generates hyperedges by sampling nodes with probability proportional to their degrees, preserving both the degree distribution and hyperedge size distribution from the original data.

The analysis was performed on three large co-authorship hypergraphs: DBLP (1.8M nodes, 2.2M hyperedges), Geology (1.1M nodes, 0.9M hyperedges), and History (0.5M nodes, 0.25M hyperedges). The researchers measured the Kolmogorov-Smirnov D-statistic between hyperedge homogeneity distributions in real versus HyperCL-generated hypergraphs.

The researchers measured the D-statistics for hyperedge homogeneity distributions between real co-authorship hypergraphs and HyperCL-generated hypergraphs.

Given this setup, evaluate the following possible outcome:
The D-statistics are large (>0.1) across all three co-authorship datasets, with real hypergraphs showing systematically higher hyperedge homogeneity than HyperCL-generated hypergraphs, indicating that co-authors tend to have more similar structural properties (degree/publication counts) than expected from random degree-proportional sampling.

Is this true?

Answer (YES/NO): YES